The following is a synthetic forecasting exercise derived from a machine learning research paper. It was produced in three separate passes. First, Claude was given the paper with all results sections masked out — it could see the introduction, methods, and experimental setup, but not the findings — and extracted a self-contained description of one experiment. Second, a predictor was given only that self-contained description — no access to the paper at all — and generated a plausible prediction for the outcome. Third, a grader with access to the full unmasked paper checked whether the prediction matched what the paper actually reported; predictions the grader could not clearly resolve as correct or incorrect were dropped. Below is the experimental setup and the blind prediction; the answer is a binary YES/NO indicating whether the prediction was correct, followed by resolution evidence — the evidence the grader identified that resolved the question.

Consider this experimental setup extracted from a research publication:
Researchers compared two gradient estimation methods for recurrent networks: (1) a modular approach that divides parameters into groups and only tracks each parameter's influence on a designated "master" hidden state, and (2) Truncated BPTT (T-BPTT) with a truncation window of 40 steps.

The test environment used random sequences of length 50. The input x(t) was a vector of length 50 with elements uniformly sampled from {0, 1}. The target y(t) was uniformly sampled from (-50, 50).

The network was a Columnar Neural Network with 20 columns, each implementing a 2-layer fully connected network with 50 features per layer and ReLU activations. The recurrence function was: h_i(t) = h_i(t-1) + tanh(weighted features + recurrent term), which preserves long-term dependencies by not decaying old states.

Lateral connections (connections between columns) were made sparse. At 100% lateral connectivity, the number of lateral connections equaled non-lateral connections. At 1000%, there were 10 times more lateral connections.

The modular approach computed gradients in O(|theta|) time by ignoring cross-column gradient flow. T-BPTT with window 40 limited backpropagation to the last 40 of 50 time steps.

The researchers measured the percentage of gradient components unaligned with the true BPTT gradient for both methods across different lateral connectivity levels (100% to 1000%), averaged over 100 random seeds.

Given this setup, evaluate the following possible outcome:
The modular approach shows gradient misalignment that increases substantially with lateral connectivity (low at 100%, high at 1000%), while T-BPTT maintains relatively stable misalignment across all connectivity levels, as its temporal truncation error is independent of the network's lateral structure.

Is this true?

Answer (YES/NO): YES